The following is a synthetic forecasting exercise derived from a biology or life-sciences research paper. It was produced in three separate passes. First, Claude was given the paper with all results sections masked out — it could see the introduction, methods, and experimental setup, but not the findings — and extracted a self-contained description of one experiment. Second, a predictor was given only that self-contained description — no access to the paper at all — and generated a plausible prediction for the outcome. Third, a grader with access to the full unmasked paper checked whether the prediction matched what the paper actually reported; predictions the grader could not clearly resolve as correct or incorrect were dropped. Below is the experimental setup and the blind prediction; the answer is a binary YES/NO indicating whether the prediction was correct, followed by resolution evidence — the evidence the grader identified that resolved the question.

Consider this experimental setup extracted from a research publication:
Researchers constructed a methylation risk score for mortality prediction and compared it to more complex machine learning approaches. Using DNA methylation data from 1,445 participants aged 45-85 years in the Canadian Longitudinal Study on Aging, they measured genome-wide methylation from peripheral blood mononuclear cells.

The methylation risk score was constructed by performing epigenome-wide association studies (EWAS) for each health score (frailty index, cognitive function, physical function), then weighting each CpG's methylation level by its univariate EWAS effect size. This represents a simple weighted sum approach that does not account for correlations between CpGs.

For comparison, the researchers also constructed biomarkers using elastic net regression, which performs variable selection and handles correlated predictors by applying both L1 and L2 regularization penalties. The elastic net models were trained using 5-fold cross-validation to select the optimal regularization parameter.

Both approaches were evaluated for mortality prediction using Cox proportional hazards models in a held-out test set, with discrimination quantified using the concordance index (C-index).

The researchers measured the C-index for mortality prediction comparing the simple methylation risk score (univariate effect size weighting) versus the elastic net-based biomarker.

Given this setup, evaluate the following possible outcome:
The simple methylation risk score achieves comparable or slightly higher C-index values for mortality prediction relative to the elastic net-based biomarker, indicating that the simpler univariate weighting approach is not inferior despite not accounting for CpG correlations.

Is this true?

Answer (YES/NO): NO